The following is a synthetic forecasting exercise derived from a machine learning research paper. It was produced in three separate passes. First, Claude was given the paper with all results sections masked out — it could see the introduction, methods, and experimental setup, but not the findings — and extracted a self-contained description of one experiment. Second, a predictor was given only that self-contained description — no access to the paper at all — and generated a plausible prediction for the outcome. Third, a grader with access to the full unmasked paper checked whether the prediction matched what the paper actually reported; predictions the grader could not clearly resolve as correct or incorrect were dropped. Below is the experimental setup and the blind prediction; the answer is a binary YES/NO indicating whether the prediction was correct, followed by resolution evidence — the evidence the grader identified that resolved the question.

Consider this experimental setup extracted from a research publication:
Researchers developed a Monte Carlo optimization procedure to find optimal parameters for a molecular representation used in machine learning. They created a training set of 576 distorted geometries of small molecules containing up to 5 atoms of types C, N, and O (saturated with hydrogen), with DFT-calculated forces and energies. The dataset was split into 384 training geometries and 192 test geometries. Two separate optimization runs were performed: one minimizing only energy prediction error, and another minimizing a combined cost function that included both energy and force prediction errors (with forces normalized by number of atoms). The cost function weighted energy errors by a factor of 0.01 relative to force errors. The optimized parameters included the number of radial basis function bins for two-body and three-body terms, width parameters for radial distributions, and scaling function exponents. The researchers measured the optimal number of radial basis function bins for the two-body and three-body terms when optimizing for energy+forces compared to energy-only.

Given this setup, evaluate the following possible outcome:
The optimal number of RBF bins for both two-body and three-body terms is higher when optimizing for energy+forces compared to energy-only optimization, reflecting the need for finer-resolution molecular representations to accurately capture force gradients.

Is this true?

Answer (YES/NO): YES